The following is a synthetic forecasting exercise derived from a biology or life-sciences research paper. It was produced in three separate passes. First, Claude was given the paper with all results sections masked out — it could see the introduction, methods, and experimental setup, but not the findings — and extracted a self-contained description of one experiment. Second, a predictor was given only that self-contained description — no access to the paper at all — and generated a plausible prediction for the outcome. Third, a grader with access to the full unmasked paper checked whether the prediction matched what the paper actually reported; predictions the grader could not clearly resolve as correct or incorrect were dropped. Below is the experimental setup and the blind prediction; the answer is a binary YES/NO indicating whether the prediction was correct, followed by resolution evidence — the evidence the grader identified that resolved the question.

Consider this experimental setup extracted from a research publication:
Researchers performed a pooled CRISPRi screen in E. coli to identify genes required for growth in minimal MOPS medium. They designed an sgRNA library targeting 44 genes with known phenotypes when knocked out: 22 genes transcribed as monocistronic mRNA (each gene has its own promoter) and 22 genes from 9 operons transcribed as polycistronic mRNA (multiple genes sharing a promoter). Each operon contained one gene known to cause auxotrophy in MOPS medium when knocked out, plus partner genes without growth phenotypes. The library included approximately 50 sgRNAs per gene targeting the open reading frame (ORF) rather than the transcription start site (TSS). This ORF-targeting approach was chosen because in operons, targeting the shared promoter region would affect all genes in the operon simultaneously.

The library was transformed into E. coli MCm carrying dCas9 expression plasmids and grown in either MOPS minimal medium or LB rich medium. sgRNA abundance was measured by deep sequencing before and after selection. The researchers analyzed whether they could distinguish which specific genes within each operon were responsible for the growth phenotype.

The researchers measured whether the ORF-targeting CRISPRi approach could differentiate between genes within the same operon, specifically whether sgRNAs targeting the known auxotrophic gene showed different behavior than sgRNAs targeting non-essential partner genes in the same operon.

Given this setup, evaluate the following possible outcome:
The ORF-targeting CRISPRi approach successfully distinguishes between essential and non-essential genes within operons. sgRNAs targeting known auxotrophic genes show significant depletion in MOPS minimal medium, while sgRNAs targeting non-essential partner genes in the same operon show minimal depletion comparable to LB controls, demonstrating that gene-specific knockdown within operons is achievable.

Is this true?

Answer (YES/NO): YES